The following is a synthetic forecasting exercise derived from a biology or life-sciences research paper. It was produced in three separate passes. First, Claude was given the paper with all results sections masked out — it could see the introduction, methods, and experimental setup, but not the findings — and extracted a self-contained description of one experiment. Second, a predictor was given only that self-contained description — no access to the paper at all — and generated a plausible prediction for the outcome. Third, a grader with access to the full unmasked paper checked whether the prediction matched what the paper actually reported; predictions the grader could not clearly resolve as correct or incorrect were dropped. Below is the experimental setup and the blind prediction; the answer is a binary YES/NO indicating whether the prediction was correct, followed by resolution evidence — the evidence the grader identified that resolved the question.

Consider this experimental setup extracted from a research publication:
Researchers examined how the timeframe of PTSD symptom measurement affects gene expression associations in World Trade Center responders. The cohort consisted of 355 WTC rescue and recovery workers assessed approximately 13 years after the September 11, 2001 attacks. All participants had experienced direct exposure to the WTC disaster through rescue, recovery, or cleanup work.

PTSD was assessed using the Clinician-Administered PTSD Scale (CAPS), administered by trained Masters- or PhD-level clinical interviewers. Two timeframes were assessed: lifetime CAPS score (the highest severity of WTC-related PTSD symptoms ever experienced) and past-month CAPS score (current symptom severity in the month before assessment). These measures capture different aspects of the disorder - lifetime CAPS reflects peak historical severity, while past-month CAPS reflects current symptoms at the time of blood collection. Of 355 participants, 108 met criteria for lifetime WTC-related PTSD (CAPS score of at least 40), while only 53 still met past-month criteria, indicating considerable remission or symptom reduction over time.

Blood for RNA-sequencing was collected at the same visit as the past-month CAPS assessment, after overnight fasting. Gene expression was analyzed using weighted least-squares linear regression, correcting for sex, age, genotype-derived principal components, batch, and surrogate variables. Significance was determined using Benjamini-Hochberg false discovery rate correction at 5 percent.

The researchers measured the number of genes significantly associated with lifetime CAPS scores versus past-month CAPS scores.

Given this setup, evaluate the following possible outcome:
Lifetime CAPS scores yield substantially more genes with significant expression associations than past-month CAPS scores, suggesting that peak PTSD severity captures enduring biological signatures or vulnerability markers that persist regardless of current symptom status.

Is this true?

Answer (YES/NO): YES